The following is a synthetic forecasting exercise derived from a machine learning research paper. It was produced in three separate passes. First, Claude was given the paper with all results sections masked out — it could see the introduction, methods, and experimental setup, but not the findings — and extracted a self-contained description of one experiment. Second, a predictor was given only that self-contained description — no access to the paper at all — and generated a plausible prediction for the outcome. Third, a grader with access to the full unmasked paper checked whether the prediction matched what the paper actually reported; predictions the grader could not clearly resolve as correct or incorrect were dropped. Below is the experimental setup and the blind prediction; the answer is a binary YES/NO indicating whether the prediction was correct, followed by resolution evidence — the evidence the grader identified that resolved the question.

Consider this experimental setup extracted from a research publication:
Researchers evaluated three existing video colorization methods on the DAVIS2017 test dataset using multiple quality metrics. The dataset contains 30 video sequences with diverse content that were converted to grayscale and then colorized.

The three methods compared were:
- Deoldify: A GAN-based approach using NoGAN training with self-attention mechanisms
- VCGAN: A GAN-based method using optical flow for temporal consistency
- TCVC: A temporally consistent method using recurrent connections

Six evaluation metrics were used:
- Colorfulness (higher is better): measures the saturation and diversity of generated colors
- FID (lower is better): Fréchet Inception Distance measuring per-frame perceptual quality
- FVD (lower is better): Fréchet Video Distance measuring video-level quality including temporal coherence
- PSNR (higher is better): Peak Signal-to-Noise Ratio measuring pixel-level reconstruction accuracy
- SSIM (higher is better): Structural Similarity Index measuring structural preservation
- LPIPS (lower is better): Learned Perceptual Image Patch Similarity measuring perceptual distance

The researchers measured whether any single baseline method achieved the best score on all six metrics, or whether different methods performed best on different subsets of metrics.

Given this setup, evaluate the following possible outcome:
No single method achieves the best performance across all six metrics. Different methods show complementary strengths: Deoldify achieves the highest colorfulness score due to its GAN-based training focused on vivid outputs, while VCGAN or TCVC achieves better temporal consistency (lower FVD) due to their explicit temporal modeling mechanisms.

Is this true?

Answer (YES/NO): NO